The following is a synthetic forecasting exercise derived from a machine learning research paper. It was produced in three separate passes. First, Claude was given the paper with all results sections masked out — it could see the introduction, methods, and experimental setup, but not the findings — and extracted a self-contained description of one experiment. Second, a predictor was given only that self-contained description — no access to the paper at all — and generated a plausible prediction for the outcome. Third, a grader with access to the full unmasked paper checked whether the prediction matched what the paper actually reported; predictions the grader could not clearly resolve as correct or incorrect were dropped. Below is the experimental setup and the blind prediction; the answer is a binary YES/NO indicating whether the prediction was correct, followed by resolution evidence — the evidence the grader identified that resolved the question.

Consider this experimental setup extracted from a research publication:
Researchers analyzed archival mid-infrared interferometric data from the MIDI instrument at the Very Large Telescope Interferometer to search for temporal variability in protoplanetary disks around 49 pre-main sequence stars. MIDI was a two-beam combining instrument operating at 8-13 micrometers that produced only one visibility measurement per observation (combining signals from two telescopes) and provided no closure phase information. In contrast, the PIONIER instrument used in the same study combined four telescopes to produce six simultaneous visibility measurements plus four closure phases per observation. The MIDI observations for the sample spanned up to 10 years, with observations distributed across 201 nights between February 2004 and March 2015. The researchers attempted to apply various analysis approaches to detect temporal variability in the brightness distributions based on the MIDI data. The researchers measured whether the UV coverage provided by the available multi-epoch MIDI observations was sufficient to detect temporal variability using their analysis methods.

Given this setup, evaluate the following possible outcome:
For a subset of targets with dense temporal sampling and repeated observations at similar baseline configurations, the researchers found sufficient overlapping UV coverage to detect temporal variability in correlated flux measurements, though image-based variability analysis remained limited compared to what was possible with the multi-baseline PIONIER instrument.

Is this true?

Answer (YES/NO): NO